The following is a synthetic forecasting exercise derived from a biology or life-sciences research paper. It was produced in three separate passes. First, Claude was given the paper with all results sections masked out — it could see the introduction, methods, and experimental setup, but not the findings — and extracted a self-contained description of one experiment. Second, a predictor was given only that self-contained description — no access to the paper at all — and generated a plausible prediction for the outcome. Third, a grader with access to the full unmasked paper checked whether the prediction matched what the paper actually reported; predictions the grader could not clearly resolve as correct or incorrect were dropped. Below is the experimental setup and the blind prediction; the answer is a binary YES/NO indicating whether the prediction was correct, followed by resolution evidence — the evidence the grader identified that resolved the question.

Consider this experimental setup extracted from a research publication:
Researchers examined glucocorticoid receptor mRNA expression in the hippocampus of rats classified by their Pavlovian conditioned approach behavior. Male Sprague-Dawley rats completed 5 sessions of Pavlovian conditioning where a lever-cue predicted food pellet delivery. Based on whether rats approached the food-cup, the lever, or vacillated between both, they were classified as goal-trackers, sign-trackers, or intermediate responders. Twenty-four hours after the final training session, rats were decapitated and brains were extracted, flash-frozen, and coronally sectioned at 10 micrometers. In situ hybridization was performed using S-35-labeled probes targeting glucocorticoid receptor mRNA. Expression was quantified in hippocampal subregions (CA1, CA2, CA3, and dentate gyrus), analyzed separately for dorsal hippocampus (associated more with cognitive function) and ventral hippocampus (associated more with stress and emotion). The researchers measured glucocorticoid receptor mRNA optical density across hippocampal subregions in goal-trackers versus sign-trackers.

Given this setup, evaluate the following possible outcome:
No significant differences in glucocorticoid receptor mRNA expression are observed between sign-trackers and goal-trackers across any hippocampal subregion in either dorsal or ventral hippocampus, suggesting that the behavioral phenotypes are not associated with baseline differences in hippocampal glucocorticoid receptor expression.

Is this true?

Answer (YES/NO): NO